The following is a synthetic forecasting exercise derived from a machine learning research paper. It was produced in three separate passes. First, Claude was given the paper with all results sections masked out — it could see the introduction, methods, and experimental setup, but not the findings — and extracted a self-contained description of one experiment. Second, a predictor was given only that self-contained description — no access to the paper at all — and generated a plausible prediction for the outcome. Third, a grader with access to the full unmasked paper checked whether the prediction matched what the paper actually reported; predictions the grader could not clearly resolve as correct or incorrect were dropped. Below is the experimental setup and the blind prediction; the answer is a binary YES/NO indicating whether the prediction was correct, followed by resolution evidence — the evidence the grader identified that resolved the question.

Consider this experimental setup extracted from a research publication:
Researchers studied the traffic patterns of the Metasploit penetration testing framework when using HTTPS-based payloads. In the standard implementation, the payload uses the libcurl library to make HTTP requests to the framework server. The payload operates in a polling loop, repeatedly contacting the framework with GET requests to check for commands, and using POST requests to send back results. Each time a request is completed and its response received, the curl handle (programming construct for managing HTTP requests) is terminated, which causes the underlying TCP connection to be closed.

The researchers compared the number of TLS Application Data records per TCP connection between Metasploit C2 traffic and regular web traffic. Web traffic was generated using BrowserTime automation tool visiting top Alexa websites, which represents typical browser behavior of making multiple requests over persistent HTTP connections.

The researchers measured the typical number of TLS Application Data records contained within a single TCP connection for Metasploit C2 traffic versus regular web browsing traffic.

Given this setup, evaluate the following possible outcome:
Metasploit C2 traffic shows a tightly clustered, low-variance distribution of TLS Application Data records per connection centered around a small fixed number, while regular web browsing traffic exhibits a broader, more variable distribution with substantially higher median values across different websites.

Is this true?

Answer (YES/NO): NO